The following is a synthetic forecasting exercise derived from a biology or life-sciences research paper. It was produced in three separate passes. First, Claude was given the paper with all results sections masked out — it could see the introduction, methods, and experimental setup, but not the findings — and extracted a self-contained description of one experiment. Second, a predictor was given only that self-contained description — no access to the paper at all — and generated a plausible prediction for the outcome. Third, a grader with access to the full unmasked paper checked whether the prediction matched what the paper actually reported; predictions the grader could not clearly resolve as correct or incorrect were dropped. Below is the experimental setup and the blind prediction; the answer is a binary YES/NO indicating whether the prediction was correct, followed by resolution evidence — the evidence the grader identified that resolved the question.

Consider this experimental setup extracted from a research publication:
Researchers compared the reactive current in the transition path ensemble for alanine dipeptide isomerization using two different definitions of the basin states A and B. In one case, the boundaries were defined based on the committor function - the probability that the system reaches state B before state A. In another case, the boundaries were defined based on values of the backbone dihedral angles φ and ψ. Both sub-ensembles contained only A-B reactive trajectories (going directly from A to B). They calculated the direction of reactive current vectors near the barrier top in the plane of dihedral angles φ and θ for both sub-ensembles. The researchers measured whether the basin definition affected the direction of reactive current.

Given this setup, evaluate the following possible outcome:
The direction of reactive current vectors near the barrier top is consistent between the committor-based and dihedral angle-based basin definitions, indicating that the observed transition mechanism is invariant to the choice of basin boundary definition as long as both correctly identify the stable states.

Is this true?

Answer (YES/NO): YES